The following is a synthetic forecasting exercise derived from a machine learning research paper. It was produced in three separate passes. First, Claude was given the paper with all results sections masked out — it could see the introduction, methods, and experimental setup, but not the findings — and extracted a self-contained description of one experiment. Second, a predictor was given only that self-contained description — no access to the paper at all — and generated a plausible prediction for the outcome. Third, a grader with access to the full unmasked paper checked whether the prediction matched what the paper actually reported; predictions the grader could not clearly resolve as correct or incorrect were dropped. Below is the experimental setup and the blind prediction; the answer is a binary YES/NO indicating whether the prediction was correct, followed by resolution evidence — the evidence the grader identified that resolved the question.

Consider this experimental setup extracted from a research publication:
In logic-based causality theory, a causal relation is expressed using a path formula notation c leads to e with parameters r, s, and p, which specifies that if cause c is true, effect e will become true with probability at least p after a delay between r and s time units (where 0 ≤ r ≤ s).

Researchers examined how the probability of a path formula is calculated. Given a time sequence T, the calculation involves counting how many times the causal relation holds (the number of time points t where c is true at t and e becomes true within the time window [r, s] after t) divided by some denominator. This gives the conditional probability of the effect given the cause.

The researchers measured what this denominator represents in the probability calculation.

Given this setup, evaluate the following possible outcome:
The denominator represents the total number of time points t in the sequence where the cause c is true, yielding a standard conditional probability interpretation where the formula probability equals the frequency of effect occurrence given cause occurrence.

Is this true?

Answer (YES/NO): YES